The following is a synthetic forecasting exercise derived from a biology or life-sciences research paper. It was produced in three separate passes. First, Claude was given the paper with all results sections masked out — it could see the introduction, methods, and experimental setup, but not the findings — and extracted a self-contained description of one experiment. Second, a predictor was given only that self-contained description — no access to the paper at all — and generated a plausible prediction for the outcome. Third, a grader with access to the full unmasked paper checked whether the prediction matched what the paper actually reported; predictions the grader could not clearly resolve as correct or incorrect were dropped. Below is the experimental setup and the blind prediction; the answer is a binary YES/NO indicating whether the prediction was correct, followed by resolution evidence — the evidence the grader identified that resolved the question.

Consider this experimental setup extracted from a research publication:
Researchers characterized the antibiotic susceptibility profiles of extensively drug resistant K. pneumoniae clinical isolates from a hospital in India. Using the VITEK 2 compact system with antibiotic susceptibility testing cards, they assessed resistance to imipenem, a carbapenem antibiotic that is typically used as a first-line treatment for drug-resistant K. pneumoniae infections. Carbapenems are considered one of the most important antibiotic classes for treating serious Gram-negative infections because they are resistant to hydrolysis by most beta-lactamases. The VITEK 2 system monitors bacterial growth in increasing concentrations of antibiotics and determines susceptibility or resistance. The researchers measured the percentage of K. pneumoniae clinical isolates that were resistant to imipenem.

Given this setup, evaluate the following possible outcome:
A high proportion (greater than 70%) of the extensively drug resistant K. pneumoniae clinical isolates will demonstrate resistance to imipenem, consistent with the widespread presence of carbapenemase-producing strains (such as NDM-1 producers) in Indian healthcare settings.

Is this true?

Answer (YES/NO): YES